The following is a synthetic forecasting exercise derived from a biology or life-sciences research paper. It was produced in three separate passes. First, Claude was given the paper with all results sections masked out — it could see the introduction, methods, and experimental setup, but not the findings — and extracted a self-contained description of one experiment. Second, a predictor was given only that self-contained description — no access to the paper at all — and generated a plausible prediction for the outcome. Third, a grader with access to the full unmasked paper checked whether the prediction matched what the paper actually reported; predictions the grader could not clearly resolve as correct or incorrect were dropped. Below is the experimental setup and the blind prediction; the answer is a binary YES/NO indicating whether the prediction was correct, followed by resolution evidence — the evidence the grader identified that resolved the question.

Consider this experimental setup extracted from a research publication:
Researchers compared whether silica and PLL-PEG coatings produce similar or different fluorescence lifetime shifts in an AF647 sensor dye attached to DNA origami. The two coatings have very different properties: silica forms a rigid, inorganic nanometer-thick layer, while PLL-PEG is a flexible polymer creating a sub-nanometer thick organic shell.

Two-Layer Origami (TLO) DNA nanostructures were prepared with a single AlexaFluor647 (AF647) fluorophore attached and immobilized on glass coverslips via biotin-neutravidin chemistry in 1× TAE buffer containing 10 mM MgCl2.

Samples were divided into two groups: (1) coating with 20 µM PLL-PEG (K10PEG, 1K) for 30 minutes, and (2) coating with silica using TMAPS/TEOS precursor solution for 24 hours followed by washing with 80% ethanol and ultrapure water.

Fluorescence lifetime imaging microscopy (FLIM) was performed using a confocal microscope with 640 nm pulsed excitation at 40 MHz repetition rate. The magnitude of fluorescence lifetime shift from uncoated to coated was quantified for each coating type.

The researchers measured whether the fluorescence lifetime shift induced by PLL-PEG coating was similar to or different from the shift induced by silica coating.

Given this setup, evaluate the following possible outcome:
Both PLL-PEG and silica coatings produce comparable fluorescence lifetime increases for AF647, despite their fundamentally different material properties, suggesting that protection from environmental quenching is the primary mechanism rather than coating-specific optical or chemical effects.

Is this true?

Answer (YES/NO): YES